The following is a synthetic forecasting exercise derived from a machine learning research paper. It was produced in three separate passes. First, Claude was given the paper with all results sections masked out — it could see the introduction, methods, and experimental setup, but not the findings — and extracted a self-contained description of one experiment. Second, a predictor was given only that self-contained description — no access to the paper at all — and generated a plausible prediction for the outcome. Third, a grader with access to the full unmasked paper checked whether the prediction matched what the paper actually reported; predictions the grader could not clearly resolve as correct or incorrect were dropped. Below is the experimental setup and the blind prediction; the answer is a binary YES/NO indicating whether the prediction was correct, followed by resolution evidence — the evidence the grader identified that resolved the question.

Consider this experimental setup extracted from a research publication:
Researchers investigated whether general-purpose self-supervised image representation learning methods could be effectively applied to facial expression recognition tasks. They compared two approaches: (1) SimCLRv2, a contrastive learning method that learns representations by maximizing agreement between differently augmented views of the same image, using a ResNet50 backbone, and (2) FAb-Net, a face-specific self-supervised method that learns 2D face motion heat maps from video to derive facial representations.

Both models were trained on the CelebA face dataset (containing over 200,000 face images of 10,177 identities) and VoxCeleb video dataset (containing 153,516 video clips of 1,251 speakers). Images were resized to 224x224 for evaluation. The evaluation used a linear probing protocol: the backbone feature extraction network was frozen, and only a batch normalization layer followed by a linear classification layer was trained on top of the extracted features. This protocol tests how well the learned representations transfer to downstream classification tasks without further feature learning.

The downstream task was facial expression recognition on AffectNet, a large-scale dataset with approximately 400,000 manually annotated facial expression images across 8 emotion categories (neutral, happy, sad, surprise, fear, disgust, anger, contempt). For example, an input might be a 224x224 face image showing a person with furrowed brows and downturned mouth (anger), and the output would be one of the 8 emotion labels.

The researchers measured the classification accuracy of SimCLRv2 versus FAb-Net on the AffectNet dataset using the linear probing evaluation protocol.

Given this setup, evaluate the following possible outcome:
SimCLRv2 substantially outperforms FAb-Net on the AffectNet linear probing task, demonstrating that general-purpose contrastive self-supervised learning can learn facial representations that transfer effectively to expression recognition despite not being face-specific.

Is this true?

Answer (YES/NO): YES